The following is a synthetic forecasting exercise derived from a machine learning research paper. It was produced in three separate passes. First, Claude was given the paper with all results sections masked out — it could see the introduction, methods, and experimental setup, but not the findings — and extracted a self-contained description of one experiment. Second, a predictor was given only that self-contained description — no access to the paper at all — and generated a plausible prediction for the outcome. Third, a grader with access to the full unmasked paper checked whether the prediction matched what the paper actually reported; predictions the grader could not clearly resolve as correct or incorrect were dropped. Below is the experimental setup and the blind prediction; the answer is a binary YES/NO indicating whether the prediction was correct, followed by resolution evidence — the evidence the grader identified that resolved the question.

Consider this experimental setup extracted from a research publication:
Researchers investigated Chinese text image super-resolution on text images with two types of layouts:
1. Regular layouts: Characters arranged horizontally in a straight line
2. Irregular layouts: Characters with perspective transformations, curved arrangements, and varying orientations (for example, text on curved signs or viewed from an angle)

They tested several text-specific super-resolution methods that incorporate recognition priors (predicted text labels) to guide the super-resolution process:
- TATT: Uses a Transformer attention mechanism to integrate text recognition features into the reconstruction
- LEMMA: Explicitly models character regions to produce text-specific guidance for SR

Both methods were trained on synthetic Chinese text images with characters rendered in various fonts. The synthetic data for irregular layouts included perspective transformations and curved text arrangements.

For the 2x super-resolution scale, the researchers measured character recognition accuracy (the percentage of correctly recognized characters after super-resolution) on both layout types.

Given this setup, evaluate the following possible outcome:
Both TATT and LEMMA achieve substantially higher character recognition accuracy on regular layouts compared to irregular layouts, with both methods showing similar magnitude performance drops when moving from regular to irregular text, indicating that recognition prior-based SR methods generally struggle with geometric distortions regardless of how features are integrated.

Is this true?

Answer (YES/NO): YES